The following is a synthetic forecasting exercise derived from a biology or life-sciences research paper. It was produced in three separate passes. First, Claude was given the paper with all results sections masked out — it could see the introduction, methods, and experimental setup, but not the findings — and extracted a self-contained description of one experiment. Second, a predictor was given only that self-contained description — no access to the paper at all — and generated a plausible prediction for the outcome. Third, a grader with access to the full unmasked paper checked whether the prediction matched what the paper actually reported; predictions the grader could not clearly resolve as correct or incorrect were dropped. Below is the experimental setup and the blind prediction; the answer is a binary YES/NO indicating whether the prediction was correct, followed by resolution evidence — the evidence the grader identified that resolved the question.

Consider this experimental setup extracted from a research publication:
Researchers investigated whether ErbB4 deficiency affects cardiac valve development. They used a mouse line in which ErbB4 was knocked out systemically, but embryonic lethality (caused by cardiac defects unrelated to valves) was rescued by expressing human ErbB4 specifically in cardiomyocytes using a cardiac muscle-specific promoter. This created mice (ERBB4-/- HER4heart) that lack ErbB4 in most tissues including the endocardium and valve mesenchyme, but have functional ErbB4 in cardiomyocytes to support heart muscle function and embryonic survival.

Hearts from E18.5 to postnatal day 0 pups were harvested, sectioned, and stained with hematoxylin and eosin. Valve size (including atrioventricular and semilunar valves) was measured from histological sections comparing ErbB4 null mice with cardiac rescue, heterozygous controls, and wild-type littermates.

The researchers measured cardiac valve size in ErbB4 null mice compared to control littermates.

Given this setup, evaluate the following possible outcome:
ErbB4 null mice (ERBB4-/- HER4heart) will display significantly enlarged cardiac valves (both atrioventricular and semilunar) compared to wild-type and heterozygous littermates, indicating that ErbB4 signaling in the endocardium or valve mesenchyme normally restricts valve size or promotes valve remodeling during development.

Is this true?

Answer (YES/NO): YES